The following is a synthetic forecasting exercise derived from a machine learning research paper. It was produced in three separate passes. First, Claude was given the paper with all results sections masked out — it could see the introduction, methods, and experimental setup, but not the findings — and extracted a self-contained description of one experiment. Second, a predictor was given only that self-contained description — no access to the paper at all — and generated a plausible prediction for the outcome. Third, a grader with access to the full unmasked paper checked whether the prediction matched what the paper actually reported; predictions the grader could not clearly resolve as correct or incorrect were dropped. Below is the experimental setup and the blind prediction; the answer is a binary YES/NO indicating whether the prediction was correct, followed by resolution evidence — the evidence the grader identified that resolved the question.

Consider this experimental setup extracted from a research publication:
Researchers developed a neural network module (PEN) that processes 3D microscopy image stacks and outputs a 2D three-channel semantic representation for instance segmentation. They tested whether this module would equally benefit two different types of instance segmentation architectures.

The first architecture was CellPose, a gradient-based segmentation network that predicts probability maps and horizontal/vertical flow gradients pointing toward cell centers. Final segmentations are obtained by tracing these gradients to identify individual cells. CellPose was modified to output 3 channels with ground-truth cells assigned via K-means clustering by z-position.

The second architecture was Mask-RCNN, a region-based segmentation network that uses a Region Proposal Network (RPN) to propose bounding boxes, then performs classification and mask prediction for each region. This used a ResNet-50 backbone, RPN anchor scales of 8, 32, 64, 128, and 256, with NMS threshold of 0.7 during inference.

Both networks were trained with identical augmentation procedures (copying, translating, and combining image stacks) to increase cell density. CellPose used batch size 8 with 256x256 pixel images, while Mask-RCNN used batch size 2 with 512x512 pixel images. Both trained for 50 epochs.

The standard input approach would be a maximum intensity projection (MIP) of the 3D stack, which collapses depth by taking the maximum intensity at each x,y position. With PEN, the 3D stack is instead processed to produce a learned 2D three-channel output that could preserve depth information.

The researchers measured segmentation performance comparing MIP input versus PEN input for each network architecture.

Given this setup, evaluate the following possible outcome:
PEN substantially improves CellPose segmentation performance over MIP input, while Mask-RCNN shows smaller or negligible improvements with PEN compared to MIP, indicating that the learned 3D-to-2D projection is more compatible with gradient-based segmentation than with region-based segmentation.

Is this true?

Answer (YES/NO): YES